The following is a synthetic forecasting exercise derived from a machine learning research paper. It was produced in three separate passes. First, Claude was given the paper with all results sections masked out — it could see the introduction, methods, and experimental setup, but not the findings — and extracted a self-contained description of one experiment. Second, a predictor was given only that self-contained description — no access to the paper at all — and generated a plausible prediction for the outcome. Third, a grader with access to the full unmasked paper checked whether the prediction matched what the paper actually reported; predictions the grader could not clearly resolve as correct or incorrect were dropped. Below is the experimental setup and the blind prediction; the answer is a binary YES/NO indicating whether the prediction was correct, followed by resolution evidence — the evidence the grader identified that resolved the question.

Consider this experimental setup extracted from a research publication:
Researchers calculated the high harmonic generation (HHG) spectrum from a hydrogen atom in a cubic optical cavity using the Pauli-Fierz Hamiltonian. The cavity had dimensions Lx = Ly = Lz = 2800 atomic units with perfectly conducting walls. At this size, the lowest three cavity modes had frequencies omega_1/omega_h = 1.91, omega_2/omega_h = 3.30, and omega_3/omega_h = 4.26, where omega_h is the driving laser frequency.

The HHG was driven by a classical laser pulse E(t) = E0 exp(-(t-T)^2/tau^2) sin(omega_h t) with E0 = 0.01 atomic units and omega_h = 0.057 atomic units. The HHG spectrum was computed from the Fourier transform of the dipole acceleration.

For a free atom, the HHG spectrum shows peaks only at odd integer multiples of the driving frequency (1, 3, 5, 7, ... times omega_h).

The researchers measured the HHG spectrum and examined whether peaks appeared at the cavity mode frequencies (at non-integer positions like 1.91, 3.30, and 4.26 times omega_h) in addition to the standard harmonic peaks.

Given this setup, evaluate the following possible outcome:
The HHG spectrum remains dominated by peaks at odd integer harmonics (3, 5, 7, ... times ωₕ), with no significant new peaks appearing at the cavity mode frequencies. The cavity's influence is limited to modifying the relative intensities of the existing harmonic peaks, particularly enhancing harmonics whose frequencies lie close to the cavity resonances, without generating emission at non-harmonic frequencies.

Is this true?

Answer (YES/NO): NO